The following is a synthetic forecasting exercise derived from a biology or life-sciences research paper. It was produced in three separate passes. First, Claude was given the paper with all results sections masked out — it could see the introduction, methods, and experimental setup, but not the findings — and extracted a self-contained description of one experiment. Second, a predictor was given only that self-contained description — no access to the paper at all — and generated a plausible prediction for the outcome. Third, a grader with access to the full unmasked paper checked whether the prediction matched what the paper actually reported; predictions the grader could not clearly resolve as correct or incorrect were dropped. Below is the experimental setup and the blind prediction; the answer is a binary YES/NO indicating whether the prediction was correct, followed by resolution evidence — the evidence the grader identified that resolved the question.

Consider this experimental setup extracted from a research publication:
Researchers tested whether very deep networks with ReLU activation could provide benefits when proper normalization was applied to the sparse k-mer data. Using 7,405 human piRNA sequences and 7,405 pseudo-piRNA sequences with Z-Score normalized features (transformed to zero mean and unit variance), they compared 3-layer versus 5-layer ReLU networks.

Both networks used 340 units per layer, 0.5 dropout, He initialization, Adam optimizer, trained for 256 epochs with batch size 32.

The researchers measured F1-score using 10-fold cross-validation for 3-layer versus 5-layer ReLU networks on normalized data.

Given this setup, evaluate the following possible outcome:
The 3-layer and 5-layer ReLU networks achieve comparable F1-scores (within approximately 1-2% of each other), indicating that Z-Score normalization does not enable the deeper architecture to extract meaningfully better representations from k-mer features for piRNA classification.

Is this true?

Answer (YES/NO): YES